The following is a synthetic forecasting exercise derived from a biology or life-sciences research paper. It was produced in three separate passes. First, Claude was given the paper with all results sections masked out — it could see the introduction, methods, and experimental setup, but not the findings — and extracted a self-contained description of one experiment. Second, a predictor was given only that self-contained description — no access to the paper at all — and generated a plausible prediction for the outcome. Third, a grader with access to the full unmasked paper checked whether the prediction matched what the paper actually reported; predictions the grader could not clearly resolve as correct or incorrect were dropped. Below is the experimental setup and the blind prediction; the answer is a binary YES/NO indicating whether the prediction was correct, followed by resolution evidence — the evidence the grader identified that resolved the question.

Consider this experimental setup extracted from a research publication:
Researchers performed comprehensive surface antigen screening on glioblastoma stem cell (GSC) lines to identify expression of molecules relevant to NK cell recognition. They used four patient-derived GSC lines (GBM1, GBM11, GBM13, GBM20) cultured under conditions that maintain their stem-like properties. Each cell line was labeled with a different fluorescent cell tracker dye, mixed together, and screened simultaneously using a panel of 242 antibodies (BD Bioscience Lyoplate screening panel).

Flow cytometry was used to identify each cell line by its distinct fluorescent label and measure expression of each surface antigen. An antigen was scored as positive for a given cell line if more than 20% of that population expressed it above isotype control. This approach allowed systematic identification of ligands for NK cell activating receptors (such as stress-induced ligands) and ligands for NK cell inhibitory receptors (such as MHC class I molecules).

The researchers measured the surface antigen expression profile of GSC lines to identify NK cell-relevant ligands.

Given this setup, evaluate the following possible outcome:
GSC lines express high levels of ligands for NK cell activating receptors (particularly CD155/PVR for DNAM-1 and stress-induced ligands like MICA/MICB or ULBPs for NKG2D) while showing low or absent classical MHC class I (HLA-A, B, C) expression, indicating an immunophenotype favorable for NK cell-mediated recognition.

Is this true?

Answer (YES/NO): NO